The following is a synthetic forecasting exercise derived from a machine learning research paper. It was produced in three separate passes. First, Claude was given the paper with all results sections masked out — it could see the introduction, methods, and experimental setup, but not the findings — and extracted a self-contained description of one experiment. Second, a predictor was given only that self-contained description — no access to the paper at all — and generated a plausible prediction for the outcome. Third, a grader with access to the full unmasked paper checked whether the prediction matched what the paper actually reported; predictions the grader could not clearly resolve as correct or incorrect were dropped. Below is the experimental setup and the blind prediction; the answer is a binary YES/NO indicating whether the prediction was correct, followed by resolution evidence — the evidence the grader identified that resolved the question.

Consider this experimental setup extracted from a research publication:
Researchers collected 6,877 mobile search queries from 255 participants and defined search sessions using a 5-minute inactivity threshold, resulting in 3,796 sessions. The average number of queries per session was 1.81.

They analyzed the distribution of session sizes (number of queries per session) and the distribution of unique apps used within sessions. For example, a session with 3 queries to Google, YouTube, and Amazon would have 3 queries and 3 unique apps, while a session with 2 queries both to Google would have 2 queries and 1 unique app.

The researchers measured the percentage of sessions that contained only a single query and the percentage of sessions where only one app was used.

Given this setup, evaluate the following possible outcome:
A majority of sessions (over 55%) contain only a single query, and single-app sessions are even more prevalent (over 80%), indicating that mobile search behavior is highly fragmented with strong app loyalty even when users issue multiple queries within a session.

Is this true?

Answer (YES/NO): NO